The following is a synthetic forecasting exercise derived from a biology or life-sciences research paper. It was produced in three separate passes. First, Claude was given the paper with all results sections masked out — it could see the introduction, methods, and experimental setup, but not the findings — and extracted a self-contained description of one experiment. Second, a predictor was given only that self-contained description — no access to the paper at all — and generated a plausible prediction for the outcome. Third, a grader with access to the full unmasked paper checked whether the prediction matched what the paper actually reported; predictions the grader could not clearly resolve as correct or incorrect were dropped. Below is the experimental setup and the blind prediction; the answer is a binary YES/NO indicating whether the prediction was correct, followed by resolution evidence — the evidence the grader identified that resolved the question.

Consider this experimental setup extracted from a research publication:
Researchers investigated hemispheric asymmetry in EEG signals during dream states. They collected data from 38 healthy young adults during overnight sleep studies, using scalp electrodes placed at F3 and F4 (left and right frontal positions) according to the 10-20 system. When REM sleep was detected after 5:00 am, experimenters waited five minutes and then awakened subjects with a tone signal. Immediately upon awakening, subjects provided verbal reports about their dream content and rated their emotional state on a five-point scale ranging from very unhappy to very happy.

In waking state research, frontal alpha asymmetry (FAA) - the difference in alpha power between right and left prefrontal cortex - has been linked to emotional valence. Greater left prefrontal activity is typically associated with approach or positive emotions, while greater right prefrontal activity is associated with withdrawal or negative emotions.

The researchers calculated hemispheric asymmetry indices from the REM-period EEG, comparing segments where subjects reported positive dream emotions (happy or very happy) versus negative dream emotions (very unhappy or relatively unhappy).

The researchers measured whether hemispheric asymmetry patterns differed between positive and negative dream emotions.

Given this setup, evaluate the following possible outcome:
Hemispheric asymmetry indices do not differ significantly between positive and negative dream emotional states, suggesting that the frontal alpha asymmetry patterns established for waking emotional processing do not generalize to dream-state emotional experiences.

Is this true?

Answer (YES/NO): NO